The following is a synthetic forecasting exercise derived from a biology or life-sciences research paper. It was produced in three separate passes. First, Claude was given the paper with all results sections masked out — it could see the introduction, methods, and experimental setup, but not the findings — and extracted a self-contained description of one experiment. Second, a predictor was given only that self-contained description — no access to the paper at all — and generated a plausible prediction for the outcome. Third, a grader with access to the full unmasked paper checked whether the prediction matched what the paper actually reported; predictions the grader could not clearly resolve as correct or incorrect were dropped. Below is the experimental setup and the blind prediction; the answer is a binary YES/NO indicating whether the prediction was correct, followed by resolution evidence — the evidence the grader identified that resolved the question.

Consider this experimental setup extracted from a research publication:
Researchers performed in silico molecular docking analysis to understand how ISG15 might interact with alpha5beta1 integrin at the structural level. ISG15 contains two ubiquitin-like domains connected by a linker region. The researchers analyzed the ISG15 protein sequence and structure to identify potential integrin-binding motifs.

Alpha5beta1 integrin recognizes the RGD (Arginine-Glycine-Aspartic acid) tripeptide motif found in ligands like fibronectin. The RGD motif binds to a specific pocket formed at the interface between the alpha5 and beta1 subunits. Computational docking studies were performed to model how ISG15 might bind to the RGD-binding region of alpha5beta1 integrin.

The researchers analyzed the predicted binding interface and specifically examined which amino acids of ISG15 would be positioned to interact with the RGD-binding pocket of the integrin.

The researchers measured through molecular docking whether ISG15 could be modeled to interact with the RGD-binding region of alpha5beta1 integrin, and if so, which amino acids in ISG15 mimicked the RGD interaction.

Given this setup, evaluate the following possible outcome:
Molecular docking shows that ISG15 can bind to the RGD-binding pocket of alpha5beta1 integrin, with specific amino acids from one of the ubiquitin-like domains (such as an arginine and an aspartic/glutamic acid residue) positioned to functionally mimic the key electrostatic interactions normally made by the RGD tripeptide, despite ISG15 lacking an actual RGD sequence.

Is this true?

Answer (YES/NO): YES